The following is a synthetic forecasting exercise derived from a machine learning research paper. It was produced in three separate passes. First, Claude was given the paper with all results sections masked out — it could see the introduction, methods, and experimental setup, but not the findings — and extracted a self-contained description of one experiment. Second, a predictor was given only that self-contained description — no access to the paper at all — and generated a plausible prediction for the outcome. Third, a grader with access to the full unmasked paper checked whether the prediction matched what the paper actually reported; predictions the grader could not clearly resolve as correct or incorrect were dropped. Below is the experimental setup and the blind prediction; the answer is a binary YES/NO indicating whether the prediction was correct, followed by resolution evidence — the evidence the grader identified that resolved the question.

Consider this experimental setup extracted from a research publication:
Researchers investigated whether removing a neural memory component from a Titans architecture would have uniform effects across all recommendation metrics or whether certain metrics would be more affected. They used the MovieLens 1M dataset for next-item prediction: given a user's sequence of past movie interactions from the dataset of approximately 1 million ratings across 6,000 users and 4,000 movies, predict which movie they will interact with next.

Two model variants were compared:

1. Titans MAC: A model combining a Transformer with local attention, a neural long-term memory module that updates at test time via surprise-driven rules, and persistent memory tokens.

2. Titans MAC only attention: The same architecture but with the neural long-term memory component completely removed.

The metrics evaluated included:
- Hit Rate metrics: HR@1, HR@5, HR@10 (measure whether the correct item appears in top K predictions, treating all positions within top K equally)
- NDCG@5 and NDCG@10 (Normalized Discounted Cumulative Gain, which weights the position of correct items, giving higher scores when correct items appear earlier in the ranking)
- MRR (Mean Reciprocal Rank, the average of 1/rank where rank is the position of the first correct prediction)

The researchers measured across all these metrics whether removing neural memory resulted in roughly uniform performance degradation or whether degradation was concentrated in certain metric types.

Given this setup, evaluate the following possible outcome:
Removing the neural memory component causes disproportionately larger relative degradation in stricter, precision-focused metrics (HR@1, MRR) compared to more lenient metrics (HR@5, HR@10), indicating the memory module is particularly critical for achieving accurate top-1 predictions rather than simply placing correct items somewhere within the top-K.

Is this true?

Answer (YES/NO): YES